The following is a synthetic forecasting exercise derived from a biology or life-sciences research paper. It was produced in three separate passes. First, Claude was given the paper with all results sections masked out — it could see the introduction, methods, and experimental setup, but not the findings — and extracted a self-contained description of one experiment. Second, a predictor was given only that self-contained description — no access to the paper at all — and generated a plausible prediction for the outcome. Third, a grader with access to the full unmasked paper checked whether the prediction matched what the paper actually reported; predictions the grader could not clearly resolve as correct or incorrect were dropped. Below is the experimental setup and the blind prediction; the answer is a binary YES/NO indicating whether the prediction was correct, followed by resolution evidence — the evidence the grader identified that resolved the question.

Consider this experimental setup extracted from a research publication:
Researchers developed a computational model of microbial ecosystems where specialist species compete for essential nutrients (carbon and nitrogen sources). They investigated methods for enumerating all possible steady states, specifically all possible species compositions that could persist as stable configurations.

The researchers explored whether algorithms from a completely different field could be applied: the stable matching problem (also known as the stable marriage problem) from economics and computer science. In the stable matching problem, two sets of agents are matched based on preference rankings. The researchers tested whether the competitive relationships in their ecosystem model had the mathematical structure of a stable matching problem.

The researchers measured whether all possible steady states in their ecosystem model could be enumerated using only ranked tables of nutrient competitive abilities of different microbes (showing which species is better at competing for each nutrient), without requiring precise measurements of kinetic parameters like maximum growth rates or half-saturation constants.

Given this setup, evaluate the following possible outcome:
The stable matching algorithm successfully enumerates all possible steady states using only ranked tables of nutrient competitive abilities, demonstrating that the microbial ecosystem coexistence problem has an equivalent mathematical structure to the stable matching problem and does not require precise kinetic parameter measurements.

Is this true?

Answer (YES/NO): YES